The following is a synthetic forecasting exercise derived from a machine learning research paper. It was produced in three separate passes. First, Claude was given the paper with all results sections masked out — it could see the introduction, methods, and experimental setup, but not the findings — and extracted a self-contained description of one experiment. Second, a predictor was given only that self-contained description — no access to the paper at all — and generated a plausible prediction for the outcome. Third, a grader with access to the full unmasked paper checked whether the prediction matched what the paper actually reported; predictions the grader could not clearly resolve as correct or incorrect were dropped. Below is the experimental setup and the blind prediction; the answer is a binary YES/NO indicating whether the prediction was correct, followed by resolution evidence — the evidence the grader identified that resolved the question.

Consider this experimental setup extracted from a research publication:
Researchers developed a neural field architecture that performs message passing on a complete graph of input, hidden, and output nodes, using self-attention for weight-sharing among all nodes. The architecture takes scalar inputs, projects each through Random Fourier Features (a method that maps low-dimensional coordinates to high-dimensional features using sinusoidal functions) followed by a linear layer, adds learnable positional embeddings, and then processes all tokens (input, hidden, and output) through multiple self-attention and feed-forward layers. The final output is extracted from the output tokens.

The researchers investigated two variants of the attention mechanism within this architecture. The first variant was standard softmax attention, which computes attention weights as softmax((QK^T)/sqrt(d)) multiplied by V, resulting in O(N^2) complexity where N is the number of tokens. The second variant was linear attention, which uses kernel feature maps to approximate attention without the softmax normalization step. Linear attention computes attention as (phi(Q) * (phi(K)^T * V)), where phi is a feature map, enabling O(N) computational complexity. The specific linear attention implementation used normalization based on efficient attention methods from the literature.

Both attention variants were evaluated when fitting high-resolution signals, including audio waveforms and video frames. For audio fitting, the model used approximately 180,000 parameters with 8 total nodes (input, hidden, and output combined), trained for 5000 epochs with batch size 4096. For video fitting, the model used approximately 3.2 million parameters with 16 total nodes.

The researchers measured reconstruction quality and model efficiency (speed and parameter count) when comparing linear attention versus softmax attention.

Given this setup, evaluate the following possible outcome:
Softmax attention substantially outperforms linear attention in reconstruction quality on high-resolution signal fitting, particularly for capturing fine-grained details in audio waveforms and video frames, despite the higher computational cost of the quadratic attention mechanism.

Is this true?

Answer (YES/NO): NO